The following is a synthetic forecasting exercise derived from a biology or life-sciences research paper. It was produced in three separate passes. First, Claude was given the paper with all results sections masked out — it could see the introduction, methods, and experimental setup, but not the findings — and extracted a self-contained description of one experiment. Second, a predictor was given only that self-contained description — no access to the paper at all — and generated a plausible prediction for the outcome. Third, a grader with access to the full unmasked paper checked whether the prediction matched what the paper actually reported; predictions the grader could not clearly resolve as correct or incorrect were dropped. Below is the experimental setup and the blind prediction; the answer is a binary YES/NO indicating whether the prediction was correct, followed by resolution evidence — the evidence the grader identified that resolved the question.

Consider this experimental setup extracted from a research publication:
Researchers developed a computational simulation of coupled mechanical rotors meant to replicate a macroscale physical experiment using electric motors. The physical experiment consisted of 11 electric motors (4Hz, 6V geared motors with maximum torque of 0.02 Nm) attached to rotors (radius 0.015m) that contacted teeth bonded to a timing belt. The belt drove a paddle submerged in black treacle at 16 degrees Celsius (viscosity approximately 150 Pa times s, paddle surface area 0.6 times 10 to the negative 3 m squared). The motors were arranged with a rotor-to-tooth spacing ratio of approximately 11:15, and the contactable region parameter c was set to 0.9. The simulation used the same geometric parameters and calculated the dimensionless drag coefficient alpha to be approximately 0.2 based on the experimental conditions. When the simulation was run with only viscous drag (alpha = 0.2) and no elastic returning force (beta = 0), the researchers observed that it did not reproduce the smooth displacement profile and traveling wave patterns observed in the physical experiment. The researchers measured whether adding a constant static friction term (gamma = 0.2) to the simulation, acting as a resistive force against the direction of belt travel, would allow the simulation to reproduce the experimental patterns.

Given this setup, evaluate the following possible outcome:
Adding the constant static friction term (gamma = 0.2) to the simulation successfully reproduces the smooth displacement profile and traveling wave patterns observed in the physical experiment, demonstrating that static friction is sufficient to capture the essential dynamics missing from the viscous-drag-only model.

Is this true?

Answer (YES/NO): YES